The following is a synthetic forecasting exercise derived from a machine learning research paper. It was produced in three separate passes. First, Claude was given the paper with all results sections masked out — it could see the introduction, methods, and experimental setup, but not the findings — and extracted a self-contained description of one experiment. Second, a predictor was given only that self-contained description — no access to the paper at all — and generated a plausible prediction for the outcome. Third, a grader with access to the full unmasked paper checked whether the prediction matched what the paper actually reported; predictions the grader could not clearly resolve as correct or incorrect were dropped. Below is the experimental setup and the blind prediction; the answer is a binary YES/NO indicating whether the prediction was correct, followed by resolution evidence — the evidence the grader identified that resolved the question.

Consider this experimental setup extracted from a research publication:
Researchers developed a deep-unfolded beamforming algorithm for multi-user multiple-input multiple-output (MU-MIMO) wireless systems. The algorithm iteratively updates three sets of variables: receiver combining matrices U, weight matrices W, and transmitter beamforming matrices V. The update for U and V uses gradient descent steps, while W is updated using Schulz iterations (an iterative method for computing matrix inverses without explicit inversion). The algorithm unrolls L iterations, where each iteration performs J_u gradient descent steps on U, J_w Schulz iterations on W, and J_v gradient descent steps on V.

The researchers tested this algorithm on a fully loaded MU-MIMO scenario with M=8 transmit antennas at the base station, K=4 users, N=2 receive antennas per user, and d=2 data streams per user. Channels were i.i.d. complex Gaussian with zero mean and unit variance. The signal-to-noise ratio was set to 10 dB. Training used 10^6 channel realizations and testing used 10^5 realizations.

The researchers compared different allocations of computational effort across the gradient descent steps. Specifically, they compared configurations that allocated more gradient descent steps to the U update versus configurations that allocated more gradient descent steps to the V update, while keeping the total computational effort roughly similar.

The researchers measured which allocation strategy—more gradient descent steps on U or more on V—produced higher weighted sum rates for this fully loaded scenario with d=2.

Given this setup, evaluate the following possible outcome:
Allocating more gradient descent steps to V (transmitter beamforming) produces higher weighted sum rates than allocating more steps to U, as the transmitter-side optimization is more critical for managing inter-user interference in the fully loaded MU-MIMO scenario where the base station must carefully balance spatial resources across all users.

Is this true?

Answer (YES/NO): YES